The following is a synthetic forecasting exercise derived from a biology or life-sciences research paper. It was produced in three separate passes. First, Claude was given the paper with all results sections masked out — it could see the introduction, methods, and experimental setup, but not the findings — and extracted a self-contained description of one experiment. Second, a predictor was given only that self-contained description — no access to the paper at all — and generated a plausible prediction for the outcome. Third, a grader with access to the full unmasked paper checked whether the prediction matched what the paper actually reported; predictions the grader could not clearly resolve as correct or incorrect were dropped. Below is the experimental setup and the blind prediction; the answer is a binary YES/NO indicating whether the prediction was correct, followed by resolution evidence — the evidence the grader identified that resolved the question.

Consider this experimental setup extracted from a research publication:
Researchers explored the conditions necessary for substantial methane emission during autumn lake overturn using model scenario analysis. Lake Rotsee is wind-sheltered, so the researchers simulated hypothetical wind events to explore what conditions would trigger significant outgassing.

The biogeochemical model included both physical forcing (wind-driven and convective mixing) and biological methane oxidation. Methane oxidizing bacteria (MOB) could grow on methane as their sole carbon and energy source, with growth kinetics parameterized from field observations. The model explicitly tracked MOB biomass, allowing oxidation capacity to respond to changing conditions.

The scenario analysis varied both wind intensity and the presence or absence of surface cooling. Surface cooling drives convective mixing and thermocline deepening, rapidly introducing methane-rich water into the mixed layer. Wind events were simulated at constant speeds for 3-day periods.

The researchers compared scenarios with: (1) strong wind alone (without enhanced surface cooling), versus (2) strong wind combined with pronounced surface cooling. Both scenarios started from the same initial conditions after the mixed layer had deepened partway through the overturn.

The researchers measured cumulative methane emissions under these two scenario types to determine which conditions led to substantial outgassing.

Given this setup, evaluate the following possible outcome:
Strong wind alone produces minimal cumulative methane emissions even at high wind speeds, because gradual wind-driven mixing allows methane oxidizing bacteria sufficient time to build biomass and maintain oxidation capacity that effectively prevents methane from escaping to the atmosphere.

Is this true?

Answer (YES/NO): NO